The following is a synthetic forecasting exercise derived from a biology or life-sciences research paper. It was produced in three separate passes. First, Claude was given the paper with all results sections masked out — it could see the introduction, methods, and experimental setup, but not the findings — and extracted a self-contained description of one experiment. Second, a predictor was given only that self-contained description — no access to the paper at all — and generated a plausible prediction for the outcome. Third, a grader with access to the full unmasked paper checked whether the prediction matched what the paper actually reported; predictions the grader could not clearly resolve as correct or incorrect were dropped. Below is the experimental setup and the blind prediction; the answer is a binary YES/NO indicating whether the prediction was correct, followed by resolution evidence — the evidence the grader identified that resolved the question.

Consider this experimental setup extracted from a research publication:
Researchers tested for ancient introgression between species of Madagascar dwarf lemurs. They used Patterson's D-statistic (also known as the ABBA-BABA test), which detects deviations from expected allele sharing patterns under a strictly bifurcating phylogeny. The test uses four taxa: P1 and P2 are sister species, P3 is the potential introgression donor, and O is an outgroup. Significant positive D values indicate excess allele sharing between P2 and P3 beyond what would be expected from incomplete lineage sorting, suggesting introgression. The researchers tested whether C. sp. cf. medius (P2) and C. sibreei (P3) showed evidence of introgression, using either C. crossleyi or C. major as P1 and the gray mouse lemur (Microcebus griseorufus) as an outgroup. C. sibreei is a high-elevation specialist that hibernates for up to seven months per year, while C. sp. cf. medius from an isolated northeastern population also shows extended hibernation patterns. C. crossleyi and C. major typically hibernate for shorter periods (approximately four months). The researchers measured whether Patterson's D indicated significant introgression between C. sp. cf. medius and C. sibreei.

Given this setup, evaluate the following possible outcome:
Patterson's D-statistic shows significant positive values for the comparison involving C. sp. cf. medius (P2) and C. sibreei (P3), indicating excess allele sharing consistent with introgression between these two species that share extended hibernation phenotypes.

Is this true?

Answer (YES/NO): YES